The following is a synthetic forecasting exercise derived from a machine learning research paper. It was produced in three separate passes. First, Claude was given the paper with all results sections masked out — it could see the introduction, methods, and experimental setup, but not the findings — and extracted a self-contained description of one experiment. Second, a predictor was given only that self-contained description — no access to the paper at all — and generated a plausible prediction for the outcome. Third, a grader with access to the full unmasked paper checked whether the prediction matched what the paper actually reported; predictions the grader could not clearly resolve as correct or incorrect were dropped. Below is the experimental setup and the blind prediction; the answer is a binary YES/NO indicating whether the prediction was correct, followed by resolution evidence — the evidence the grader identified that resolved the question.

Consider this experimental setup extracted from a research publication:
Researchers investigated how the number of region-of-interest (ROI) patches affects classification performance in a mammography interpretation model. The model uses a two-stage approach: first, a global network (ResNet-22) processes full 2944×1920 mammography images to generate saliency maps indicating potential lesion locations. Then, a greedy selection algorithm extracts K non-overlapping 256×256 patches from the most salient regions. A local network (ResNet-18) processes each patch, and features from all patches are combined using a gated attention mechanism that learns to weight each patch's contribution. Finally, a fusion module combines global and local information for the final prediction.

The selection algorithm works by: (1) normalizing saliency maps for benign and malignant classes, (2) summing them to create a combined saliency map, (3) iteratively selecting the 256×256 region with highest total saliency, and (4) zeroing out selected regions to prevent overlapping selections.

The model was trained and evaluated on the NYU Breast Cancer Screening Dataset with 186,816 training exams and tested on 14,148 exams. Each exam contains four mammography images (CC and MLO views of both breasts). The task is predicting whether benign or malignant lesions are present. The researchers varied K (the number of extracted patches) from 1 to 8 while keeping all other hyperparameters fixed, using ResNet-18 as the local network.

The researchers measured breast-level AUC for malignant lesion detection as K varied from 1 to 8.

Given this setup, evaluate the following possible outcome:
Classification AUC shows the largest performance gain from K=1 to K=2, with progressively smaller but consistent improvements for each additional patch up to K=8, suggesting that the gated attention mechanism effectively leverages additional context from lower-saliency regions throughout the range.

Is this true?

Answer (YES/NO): NO